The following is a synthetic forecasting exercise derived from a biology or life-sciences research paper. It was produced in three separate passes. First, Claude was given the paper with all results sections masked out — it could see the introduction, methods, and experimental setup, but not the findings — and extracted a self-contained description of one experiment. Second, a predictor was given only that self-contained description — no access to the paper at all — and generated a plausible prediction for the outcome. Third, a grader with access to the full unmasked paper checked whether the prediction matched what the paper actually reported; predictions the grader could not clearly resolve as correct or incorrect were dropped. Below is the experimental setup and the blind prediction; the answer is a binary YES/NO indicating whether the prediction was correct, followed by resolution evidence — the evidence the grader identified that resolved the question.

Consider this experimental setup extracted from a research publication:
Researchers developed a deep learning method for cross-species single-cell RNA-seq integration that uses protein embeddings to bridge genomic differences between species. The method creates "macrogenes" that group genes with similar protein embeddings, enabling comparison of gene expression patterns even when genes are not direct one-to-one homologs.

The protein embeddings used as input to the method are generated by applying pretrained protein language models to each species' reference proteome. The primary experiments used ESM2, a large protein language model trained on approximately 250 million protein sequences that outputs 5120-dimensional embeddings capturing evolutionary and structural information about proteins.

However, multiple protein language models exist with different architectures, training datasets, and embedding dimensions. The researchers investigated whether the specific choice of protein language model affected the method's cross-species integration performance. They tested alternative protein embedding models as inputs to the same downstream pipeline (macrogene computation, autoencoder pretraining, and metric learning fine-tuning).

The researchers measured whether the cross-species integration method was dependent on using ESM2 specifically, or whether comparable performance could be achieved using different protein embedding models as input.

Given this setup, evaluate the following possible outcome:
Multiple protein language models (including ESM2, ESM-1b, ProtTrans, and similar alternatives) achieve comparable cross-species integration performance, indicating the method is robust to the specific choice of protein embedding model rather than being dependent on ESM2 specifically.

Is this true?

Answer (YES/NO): YES